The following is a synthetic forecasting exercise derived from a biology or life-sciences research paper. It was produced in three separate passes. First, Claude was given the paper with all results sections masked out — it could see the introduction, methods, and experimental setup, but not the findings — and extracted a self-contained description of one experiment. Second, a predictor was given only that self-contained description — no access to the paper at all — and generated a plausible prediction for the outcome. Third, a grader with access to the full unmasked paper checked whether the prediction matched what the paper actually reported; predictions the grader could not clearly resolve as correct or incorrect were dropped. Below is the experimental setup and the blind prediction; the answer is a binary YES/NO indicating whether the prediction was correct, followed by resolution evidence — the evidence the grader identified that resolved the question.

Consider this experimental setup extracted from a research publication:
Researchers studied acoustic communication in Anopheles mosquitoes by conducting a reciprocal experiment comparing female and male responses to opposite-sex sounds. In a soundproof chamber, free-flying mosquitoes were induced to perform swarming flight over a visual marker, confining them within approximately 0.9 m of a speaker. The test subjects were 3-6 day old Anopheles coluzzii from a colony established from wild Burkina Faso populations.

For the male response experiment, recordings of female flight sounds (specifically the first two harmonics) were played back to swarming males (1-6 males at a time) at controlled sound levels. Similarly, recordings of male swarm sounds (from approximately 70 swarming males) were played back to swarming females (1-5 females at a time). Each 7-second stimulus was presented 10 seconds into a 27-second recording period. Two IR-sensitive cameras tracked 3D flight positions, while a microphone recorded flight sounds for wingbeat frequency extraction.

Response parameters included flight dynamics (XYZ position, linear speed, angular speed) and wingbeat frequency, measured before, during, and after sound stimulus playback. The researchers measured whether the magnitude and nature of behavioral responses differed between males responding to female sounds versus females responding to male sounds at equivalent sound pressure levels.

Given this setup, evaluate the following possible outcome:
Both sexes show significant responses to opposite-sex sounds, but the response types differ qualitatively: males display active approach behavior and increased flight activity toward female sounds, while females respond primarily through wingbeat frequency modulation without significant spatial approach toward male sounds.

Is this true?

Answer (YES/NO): NO